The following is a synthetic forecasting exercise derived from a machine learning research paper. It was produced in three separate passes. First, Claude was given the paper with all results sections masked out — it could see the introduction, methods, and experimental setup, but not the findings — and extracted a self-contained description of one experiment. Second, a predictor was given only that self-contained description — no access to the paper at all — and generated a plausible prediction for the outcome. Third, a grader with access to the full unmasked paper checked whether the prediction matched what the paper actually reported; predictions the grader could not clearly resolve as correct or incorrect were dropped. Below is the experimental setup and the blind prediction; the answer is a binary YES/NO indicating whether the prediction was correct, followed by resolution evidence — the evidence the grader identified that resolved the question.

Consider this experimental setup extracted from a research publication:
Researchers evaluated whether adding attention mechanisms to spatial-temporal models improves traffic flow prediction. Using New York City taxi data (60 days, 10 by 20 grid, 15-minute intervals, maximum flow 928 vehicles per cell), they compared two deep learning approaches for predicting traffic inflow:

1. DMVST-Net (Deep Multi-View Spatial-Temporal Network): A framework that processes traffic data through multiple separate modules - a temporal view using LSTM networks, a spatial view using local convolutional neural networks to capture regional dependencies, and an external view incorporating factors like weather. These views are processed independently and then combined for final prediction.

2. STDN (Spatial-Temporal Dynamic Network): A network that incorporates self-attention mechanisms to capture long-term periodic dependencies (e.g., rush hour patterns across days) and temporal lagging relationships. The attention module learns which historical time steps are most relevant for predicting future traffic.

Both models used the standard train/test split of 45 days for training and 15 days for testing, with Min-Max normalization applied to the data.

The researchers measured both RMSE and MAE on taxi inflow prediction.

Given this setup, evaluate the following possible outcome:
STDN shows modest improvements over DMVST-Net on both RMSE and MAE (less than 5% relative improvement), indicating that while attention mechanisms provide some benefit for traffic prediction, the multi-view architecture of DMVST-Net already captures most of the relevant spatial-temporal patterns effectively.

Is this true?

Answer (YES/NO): NO